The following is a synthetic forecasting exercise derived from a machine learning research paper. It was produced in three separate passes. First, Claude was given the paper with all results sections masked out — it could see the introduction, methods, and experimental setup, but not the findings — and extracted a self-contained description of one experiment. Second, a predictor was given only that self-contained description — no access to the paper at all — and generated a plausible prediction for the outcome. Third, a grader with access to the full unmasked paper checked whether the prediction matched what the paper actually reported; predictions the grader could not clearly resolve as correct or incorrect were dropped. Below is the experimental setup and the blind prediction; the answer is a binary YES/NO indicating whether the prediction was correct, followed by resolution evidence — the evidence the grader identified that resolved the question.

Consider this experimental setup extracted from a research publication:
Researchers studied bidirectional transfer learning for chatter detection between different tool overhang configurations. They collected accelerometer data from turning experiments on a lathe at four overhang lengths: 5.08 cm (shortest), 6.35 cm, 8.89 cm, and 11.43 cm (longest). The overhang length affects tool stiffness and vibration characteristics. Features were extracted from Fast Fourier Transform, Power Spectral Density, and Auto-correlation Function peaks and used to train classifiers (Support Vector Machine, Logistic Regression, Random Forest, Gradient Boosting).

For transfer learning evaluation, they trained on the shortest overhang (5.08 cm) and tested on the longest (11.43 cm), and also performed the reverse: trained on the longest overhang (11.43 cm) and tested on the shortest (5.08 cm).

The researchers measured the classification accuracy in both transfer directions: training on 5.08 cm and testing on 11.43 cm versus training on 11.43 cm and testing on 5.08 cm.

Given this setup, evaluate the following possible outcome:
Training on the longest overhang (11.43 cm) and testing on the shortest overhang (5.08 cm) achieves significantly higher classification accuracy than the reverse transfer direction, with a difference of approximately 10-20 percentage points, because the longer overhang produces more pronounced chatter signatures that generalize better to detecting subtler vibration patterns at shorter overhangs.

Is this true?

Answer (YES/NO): NO